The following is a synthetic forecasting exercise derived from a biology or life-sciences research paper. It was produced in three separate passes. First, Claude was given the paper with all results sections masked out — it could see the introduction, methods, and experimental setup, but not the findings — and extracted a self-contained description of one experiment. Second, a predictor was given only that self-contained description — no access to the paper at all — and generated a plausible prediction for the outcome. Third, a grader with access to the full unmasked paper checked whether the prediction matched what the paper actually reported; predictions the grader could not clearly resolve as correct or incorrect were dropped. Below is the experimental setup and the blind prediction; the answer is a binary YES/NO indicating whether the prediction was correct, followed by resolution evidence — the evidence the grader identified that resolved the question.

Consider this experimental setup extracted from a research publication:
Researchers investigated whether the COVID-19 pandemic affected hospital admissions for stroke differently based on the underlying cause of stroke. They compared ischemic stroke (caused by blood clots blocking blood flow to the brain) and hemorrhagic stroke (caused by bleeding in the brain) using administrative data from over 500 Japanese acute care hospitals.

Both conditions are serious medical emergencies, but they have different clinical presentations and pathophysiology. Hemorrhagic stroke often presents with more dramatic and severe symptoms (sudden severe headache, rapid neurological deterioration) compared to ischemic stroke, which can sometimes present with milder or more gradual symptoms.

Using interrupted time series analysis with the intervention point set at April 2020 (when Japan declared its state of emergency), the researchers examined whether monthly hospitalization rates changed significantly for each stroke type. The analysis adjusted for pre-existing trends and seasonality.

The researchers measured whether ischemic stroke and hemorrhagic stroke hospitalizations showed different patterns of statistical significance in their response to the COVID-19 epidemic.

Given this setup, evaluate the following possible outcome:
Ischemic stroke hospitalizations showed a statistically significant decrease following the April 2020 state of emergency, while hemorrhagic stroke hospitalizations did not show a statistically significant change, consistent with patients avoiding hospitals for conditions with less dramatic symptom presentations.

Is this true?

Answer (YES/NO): YES